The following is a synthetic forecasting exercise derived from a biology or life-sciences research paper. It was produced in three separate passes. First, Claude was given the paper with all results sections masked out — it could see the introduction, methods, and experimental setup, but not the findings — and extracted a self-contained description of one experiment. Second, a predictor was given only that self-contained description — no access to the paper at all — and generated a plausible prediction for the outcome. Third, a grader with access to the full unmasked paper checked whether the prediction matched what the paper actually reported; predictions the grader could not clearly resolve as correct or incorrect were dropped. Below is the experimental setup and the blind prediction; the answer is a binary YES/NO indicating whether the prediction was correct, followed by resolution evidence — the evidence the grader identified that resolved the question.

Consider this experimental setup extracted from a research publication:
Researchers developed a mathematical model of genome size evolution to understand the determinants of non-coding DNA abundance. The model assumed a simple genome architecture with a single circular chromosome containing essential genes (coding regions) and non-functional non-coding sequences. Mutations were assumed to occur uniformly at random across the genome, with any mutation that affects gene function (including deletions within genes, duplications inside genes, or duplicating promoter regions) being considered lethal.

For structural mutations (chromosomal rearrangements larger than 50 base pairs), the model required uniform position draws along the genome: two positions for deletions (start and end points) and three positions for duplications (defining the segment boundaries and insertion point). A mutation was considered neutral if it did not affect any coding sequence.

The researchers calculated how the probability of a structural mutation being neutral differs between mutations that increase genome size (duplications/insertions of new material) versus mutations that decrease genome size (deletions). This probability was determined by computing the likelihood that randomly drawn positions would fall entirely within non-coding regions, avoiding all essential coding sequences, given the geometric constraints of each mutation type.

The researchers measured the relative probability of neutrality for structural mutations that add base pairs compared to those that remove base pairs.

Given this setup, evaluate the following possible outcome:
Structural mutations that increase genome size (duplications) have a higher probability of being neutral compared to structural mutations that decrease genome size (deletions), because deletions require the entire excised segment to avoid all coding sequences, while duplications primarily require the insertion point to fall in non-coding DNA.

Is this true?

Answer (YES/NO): YES